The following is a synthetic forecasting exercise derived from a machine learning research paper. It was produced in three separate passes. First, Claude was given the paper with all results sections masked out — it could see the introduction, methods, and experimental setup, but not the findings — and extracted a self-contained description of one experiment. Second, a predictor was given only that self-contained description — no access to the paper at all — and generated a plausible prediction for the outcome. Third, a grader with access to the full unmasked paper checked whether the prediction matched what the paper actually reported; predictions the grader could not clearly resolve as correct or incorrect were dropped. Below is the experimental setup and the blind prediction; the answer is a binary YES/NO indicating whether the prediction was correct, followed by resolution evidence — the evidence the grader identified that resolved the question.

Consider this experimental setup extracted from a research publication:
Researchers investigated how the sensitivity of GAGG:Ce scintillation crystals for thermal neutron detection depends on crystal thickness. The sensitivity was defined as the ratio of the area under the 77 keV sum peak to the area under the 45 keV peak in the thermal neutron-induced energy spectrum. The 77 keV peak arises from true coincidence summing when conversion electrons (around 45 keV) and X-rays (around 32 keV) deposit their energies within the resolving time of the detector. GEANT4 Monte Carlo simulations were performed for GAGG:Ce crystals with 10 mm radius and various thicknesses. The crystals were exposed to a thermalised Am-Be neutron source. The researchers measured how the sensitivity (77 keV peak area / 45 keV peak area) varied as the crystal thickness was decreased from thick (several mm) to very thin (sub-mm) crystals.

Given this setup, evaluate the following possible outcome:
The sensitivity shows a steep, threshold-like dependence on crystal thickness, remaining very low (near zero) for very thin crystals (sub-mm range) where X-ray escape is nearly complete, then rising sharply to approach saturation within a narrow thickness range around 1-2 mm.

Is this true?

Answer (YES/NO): NO